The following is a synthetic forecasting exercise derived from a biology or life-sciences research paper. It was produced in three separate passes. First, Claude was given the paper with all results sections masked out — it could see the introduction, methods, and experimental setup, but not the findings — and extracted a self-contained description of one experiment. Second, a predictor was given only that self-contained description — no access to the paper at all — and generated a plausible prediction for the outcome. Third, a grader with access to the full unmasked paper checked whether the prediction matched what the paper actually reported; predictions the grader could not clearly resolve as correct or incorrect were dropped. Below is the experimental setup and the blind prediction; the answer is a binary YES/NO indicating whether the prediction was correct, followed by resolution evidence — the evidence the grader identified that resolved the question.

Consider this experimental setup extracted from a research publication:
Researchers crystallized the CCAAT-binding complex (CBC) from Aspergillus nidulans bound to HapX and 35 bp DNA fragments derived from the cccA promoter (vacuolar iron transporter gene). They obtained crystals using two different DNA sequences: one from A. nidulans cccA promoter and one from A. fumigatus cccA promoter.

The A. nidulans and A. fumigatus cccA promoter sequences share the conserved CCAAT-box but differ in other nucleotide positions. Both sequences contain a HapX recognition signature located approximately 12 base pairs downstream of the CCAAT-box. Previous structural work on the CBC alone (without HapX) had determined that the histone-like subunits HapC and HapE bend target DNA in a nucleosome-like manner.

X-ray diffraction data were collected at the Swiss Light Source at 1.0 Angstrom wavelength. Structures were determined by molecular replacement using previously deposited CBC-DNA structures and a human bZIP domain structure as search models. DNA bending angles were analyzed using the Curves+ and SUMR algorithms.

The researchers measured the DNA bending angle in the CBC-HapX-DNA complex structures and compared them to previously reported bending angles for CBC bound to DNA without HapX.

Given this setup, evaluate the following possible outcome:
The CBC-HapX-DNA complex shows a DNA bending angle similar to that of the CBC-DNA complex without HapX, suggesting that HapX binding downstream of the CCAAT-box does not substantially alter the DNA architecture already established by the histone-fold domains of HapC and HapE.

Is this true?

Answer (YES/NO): YES